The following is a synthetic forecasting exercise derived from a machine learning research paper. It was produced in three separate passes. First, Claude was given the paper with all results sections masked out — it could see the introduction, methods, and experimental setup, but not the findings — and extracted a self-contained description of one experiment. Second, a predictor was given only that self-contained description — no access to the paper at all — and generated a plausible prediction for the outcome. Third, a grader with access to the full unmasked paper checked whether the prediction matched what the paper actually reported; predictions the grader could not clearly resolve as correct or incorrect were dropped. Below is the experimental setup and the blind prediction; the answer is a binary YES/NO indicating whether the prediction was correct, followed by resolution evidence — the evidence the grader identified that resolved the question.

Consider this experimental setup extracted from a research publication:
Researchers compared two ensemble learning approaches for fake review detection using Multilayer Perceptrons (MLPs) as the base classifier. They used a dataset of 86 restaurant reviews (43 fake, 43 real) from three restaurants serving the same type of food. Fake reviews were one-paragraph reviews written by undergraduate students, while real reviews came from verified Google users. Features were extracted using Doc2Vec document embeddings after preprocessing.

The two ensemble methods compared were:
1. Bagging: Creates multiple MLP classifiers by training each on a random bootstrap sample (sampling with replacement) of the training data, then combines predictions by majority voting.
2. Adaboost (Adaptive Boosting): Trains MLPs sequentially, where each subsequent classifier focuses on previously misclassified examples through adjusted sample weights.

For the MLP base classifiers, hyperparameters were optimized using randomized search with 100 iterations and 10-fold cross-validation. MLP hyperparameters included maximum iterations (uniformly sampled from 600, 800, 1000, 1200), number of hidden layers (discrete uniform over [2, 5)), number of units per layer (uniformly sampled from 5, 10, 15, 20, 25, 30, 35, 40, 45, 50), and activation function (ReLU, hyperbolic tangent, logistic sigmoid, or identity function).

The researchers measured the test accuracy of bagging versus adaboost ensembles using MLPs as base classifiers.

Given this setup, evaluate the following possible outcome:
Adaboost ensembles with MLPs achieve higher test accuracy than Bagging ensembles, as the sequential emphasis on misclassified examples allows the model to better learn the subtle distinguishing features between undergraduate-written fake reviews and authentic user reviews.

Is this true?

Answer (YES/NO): YES